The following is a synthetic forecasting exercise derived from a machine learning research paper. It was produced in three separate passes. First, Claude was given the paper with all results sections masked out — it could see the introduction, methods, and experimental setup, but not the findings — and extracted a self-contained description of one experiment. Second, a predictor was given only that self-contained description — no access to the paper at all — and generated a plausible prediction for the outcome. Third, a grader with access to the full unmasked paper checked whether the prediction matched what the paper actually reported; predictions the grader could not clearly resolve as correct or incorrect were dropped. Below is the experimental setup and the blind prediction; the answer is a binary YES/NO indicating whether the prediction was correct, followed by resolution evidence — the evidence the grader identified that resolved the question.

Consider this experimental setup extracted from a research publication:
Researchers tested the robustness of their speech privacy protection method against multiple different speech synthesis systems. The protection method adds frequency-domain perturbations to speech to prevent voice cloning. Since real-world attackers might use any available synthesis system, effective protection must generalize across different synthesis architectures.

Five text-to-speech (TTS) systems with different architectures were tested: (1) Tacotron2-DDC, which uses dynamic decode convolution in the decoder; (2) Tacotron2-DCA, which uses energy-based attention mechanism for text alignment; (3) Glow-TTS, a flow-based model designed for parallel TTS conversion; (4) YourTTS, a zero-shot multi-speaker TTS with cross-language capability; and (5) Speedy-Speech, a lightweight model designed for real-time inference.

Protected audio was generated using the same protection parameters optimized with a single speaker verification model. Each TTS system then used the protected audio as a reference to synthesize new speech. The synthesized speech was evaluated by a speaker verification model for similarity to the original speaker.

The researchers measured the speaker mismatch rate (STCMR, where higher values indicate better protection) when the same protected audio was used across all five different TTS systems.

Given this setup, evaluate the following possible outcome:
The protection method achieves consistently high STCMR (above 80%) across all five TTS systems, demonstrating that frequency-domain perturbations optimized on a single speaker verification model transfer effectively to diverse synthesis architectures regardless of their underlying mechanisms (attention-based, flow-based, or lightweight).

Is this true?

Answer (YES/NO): NO